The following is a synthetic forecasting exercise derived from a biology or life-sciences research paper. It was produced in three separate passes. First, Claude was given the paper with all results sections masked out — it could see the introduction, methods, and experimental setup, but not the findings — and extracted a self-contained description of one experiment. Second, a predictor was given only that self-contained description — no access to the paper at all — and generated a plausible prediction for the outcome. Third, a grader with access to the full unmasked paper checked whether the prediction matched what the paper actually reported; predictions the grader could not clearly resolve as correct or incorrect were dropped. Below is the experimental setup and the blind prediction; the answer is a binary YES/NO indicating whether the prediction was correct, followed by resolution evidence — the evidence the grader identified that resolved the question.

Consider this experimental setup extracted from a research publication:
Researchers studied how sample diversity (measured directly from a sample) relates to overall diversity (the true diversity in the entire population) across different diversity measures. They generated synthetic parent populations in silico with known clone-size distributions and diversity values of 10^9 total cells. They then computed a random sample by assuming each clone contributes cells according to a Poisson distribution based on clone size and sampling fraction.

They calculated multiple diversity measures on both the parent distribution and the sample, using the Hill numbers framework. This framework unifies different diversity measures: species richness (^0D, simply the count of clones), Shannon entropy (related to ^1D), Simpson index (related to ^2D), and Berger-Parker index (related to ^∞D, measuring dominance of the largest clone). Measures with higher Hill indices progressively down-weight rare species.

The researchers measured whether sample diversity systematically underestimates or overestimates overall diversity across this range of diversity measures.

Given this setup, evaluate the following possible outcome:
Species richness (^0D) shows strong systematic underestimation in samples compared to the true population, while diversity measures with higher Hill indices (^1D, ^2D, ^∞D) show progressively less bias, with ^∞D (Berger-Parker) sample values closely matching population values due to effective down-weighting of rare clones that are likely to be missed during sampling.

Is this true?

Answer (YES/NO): NO